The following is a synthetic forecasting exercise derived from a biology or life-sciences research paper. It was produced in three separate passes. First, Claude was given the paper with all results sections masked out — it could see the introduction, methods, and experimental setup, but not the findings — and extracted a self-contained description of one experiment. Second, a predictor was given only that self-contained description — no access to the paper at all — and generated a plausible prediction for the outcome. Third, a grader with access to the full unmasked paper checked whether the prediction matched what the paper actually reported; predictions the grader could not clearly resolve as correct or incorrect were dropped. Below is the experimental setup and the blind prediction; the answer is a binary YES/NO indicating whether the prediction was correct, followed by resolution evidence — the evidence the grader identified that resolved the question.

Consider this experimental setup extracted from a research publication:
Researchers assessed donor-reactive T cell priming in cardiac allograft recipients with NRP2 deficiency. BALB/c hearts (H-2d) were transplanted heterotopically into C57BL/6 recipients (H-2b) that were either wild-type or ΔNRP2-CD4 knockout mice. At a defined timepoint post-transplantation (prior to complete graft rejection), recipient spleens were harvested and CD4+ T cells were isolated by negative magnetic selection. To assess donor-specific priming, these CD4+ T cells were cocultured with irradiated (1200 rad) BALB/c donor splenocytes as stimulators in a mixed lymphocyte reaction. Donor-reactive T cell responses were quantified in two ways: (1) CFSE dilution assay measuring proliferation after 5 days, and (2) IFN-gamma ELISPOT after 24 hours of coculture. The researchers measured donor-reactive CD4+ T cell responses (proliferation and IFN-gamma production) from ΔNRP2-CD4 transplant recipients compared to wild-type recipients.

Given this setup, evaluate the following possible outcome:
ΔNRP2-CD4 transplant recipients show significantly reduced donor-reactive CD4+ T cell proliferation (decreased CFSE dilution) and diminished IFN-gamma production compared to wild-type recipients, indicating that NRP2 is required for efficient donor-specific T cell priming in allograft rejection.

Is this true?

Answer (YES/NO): NO